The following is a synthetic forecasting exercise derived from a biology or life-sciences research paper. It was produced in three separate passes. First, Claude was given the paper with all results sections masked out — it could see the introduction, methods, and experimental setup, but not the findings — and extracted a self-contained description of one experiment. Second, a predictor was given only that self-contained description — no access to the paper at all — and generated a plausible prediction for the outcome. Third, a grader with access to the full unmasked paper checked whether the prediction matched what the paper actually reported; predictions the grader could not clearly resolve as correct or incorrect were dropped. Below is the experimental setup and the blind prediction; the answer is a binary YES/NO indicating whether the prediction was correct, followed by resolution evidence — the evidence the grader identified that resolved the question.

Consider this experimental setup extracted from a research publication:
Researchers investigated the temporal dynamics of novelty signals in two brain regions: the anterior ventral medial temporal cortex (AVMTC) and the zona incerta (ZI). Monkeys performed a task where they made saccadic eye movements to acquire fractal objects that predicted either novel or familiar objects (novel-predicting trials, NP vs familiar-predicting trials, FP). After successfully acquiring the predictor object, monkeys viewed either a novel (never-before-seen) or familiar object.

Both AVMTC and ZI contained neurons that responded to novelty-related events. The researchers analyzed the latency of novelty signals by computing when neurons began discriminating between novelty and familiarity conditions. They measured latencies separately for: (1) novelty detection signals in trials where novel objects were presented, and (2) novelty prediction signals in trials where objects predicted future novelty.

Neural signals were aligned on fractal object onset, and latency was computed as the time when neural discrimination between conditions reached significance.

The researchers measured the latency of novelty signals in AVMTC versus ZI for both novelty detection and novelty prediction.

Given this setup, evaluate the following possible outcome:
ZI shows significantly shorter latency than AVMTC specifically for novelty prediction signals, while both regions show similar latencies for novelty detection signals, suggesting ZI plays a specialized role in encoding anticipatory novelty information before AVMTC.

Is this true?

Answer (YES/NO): NO